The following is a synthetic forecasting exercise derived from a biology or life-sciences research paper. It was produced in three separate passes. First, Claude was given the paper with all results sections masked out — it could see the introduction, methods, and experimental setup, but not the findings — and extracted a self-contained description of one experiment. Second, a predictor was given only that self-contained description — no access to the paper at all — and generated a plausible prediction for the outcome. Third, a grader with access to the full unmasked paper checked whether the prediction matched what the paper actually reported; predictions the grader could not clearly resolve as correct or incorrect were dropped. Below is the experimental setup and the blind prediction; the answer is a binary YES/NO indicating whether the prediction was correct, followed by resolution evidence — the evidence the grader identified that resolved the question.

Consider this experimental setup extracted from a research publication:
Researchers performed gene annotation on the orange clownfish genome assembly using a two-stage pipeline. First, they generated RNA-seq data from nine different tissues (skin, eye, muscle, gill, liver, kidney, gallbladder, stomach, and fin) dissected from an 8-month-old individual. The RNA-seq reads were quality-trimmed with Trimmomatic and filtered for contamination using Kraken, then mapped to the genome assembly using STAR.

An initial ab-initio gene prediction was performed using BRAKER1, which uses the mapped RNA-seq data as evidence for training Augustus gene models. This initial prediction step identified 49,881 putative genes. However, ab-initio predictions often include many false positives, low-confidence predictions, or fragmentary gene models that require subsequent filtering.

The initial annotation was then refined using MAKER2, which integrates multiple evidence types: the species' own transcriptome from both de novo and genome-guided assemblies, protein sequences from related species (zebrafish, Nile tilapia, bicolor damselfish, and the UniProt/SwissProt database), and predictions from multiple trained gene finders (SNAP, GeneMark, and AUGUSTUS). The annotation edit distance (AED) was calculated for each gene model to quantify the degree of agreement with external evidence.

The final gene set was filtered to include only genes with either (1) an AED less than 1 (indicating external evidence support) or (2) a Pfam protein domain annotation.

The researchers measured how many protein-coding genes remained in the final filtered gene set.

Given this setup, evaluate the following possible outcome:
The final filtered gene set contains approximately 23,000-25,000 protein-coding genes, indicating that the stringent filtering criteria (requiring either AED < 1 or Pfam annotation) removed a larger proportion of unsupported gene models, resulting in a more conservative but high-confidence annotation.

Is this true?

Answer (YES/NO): NO